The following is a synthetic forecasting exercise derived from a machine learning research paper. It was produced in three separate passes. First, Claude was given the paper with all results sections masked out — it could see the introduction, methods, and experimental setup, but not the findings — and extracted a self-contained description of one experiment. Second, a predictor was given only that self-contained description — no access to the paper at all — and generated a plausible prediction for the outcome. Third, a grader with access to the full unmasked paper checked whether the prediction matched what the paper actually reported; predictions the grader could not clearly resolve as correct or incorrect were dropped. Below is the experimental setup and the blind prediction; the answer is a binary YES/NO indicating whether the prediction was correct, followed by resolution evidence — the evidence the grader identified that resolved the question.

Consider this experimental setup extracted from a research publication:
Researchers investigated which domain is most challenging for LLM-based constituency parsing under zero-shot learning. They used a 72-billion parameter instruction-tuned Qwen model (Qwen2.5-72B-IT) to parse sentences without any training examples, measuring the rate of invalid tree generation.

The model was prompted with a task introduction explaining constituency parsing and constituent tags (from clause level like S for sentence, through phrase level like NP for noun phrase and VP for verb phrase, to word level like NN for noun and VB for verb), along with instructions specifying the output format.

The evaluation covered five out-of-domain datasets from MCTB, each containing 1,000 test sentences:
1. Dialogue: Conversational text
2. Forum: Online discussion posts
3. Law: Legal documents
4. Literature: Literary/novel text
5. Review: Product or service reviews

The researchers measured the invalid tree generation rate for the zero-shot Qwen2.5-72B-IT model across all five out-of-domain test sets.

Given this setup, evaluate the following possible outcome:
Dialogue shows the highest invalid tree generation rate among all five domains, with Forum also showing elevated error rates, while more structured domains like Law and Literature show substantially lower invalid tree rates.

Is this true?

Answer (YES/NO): NO